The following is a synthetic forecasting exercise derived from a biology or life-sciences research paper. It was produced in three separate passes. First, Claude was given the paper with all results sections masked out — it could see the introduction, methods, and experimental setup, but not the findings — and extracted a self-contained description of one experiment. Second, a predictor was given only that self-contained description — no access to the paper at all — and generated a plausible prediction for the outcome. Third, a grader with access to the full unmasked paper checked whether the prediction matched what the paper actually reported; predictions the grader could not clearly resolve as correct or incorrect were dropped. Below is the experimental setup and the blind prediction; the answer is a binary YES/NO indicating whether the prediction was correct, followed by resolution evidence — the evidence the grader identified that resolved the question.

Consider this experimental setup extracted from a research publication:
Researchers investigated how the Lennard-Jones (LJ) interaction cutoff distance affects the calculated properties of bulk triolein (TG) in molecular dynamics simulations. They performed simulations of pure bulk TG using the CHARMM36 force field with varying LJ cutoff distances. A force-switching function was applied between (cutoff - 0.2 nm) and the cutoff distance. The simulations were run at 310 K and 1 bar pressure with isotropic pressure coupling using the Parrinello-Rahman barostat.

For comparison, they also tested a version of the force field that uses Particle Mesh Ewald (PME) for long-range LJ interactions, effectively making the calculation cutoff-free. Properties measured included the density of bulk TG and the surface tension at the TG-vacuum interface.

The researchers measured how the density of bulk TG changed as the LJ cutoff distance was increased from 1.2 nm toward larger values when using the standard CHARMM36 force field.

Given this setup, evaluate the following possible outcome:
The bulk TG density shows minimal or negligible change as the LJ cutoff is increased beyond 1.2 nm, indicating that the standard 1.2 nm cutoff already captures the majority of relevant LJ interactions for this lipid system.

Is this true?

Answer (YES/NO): NO